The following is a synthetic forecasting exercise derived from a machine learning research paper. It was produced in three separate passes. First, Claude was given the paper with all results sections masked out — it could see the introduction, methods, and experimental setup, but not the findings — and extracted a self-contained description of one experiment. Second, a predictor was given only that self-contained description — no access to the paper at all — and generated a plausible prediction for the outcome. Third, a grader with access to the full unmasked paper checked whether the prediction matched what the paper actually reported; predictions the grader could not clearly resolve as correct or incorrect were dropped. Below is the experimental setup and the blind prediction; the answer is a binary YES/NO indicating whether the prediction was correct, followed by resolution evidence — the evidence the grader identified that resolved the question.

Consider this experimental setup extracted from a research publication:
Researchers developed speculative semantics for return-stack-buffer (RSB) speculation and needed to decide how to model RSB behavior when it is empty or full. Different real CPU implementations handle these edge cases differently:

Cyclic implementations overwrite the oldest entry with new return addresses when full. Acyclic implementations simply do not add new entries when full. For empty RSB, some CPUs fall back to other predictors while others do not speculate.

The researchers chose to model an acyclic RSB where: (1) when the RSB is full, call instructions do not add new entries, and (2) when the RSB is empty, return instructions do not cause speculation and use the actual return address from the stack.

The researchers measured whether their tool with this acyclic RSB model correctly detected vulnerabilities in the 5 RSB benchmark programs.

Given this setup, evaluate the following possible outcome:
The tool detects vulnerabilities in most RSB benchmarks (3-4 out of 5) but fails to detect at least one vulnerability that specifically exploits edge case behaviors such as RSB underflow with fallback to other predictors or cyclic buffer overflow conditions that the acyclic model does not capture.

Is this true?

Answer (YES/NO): NO